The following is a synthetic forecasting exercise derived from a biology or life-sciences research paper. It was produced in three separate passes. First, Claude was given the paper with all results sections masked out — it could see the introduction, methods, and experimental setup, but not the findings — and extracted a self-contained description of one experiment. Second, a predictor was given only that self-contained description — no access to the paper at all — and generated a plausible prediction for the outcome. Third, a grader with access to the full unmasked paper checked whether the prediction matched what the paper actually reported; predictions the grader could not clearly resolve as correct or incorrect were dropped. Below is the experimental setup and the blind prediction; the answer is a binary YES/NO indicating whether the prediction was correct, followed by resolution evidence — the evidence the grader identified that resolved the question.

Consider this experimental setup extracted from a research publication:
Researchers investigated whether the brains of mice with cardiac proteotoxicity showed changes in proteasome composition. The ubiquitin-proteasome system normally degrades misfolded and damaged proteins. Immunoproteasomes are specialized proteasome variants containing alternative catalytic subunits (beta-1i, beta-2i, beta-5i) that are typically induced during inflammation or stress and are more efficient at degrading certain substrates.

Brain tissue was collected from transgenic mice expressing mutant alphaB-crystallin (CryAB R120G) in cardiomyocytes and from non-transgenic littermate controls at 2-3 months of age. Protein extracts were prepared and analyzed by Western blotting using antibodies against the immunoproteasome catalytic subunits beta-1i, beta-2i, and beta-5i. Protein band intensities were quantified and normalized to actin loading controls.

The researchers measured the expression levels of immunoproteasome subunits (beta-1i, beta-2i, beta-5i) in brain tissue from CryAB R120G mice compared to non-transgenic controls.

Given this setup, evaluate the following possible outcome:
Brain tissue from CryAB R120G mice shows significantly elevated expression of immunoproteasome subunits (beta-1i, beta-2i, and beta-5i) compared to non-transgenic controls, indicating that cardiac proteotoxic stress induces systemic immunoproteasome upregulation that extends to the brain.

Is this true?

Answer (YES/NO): NO